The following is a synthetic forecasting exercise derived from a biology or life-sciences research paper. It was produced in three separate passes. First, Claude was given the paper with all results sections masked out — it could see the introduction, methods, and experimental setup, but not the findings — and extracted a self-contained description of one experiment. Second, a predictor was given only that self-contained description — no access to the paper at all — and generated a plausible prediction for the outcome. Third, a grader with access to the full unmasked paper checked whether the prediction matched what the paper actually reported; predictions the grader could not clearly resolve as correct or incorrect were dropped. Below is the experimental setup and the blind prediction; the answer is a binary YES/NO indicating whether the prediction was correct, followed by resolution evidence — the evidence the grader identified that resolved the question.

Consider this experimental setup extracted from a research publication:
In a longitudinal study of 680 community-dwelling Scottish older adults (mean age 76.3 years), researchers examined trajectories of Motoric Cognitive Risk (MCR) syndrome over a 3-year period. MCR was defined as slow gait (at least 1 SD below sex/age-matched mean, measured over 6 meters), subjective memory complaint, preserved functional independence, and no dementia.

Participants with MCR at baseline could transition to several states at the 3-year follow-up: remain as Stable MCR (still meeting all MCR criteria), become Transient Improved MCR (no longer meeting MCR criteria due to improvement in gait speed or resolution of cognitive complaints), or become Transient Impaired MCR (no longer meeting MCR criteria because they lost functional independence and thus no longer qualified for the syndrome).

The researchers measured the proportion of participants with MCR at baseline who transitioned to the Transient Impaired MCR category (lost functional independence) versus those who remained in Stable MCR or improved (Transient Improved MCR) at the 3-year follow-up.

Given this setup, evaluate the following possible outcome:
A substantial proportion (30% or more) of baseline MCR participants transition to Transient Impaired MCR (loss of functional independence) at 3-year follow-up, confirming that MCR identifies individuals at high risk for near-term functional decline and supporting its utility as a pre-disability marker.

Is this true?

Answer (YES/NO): NO